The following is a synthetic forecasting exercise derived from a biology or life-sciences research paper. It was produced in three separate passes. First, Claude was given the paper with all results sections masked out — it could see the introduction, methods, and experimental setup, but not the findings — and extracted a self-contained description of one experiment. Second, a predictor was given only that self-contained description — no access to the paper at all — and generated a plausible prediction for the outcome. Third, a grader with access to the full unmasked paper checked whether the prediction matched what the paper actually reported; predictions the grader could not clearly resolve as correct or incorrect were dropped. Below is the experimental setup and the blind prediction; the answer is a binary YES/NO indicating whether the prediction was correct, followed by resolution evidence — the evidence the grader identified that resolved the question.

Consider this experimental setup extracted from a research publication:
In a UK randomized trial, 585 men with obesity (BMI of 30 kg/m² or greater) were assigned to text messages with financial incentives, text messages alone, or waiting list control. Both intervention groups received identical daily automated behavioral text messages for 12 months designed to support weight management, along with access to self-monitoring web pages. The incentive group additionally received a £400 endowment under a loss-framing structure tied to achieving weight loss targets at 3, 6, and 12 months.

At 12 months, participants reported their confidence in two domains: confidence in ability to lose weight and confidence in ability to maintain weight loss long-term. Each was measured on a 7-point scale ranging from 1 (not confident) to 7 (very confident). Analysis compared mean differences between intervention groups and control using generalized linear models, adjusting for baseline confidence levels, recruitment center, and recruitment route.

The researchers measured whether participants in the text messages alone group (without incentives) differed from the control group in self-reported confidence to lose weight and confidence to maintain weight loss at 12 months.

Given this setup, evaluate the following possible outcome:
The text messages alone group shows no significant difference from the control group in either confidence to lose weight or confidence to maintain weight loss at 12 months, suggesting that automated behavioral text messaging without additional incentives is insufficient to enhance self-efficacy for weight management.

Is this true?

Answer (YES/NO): YES